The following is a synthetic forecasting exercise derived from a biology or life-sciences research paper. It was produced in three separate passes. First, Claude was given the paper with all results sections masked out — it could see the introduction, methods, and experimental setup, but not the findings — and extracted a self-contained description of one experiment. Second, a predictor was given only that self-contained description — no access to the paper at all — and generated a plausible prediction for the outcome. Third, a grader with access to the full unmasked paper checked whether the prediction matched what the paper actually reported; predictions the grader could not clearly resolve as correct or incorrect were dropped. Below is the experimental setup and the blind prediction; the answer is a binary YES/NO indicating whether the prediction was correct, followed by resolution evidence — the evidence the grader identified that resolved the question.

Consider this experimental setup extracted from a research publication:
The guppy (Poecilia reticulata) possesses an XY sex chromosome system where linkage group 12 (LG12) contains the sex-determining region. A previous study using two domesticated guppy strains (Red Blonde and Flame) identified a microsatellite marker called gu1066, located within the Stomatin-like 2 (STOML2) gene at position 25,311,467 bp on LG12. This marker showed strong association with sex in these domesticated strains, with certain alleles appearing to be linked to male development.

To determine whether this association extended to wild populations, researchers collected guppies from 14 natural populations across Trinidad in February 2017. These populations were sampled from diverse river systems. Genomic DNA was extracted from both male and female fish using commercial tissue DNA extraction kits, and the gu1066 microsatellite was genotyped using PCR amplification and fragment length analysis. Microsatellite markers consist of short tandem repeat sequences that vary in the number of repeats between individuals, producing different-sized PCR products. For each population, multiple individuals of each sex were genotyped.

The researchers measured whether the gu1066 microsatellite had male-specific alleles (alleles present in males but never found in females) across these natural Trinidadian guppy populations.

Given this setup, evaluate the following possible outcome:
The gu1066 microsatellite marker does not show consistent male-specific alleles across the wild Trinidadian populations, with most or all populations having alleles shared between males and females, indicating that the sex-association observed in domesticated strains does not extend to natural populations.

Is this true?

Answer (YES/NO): YES